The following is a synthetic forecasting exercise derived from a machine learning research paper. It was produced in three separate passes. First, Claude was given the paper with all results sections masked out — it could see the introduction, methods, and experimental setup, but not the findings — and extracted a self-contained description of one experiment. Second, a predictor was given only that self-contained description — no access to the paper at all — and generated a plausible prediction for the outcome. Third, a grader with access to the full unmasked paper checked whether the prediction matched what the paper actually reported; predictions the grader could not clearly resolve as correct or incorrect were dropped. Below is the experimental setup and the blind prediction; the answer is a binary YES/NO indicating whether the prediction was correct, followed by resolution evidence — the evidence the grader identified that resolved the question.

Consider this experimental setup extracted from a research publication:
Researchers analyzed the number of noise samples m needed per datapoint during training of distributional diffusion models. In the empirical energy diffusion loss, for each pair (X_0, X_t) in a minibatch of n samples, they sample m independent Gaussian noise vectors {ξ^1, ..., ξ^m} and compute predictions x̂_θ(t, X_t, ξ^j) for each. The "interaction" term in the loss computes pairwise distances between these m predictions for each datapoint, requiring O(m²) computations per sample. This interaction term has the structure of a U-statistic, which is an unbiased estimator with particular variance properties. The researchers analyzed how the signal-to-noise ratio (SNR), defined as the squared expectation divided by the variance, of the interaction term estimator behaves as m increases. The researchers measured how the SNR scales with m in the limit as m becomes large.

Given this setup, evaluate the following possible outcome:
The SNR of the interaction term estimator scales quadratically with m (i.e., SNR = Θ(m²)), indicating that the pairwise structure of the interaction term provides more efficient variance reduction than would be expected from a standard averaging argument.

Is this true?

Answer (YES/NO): NO